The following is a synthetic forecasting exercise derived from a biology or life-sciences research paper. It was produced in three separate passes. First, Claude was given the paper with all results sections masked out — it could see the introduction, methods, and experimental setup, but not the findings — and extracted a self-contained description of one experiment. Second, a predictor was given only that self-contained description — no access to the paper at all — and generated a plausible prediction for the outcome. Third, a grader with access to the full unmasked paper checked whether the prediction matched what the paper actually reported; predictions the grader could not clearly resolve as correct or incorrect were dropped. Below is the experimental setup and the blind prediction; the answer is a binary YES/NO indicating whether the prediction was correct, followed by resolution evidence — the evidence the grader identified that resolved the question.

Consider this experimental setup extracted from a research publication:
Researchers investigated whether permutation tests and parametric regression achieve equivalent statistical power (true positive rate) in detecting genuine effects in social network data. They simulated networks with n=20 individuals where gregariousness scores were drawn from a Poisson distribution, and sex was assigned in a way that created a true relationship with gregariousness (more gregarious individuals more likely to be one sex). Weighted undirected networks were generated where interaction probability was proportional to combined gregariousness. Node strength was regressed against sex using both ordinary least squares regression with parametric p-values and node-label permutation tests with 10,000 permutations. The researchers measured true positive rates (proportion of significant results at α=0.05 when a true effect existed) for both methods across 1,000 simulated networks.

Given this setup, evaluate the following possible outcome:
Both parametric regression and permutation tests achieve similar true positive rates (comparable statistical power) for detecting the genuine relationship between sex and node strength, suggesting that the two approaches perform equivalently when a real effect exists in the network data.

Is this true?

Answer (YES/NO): YES